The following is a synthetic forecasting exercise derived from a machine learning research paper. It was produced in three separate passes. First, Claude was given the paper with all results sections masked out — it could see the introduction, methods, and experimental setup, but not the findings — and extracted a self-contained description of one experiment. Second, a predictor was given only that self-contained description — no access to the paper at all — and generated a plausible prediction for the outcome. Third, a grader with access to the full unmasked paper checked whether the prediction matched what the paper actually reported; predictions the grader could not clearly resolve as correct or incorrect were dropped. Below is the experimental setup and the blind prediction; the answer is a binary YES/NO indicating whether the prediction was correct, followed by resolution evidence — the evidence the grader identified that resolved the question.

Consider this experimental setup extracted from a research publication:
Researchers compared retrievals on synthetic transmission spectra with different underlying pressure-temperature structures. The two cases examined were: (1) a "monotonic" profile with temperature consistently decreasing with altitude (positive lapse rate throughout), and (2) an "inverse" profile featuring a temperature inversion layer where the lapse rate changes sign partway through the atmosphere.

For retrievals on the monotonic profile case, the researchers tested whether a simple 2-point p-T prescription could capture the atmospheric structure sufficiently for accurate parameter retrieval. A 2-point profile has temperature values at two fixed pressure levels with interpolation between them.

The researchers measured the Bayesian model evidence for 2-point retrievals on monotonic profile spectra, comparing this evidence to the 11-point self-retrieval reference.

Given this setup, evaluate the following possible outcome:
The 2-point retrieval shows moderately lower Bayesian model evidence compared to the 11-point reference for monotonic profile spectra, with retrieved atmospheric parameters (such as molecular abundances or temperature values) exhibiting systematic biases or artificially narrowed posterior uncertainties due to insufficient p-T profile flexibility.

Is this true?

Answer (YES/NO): NO